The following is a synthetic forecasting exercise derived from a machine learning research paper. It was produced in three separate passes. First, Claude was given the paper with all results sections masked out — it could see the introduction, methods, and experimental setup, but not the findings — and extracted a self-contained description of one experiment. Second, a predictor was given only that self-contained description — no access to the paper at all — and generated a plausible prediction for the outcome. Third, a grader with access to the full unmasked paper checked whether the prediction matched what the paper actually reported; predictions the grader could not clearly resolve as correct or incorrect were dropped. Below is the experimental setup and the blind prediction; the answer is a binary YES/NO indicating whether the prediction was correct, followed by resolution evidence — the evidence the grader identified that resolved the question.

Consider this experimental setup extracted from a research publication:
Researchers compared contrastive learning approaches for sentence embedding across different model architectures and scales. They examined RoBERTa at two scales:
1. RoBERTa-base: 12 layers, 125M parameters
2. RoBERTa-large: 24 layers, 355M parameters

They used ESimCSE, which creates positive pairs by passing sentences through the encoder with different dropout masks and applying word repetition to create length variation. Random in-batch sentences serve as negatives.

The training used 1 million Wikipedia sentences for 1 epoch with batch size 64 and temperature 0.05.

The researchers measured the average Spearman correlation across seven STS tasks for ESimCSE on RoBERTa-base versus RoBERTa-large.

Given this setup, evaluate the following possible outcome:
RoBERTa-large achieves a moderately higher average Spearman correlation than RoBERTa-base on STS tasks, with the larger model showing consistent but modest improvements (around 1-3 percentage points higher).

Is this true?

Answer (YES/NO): YES